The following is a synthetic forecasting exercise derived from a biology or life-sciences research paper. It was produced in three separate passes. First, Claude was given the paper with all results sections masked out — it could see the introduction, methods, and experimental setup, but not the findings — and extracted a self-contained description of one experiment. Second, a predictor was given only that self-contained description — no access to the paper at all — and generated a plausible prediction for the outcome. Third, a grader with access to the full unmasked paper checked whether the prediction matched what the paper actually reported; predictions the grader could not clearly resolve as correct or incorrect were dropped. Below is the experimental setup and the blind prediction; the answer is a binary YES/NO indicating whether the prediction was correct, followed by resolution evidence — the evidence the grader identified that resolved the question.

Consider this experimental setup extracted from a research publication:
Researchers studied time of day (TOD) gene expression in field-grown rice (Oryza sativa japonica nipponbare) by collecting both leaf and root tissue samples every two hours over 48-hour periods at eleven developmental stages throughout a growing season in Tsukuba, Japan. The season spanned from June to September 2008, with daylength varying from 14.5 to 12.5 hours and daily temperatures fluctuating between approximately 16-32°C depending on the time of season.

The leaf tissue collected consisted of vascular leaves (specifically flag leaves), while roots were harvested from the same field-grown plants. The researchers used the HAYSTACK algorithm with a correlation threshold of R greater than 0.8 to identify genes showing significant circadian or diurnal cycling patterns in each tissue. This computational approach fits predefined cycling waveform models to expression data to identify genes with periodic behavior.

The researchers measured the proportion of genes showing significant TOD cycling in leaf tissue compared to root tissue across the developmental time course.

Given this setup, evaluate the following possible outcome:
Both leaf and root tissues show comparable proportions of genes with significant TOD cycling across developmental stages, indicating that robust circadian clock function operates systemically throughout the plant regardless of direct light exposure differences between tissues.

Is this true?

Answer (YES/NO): NO